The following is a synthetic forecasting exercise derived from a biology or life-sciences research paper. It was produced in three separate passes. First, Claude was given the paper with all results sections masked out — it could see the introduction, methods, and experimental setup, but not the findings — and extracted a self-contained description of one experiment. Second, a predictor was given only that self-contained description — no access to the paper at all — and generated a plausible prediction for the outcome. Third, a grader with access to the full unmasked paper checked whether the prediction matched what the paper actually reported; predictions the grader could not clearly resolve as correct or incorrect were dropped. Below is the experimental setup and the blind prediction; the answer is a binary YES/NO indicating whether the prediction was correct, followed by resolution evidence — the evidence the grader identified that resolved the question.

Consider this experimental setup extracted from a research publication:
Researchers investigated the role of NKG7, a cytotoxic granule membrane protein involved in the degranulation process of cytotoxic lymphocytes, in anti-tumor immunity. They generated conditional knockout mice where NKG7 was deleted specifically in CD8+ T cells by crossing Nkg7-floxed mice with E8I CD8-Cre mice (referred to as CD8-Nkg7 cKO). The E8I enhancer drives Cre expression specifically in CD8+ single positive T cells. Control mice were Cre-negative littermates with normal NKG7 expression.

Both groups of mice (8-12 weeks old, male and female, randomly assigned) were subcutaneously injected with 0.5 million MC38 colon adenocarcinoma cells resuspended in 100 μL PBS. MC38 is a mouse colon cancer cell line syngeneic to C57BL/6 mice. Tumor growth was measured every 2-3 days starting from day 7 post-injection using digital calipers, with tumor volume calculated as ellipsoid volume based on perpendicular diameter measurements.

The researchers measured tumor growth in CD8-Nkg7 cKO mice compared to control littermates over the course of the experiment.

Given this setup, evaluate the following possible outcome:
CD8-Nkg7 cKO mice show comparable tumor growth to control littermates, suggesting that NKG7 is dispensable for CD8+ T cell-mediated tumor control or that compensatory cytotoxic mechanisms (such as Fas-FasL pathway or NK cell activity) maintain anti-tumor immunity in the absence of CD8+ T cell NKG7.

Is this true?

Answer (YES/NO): YES